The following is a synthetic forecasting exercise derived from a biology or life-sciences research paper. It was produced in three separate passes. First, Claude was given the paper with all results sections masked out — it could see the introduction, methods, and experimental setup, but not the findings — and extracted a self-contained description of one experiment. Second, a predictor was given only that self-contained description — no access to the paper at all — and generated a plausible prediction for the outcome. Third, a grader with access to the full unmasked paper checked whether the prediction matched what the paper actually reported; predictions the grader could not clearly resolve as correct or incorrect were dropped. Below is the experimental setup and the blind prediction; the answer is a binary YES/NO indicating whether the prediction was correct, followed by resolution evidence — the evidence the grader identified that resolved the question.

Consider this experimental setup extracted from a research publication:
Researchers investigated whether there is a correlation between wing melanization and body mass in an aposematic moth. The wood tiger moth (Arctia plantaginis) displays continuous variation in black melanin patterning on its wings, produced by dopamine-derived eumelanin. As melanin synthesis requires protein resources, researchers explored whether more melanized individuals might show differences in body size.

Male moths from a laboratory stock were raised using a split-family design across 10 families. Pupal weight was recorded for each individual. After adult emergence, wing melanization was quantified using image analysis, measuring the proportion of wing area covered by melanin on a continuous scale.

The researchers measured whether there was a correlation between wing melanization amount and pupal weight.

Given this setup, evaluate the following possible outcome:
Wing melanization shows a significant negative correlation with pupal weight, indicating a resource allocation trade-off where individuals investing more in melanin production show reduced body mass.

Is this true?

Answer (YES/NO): NO